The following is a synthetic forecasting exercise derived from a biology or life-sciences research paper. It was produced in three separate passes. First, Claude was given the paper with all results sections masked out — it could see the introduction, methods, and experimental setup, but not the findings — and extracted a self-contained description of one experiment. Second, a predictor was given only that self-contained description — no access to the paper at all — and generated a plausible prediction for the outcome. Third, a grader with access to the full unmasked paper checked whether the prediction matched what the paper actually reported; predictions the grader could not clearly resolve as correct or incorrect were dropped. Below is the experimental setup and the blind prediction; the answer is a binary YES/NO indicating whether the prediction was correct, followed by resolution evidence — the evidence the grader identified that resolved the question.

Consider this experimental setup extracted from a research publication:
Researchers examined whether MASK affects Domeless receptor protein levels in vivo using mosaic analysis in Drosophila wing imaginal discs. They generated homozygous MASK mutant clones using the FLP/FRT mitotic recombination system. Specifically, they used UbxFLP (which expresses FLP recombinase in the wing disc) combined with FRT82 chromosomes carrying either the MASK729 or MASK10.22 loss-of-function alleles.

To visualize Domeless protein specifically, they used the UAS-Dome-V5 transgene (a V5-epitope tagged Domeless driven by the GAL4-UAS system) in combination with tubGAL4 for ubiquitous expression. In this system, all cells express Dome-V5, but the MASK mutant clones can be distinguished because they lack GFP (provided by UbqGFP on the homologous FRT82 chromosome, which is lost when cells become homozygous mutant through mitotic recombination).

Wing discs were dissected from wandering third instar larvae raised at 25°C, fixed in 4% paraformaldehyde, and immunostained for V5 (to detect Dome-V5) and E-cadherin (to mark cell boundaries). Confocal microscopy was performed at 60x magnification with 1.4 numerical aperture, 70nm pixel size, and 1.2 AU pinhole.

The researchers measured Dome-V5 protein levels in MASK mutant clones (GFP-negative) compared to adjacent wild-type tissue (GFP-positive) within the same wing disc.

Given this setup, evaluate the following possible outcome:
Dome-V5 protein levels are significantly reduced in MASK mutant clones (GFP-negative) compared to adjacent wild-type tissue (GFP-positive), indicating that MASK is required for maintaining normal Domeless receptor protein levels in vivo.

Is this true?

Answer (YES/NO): YES